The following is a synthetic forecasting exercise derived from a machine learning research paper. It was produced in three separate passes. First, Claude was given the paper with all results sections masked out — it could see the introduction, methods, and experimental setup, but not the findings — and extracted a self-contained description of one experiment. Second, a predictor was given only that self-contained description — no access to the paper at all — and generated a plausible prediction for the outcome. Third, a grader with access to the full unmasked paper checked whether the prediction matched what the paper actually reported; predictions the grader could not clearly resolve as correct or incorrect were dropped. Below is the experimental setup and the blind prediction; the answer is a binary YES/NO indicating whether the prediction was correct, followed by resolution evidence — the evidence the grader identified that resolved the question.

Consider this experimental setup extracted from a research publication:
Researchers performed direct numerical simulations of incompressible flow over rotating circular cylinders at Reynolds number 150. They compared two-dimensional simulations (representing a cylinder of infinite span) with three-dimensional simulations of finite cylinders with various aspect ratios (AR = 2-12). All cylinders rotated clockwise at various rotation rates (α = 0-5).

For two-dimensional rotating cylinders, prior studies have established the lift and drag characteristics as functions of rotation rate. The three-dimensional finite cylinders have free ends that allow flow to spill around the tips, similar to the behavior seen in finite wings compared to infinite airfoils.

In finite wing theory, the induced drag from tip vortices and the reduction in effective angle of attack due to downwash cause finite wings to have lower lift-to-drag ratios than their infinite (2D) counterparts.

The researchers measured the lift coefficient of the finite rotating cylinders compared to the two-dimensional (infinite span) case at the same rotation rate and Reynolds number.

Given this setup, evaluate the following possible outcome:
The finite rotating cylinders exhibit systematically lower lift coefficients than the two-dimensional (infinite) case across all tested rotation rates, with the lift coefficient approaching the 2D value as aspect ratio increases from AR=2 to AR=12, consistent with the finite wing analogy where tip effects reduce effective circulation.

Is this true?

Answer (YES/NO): YES